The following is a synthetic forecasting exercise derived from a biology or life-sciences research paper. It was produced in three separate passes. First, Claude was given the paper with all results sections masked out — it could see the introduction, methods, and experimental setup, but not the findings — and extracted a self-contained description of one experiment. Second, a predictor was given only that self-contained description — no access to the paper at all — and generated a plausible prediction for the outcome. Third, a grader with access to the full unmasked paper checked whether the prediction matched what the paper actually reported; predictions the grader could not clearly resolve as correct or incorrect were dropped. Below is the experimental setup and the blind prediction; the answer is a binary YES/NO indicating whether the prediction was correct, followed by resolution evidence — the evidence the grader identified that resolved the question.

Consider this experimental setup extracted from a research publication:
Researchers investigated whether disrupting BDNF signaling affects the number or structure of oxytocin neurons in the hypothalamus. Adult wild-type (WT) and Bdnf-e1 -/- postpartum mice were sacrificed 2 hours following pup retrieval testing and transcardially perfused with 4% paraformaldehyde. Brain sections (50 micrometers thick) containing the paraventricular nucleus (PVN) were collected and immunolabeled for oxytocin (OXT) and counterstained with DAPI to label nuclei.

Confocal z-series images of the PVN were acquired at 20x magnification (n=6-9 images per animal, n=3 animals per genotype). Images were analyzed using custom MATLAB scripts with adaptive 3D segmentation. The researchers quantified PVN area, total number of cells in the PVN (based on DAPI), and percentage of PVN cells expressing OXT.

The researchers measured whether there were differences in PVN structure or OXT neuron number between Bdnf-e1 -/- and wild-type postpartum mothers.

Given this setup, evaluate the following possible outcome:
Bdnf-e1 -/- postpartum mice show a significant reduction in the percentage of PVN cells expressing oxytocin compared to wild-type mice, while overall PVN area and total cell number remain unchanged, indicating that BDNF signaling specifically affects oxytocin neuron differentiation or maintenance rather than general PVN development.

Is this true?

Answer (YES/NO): NO